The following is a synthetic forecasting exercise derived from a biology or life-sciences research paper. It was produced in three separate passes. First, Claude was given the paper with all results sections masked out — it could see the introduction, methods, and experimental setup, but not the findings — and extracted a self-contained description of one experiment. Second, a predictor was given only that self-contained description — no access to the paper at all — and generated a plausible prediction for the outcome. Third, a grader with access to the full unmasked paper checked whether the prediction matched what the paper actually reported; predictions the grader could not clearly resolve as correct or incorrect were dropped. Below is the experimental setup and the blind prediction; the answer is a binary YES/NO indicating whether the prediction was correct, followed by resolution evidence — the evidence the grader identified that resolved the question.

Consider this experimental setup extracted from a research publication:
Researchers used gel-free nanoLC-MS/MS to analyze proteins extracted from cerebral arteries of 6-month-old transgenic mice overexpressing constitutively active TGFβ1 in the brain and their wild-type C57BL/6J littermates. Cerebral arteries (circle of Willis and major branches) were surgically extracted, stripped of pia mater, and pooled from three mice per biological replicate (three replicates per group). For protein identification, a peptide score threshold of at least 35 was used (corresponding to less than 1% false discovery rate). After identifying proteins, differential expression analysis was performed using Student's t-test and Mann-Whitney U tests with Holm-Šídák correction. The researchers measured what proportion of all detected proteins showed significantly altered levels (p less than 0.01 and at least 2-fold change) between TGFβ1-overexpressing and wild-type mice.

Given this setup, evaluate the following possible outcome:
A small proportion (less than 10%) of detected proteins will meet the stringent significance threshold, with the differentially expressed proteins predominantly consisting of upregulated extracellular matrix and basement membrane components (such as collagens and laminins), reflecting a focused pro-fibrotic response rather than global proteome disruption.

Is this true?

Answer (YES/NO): NO